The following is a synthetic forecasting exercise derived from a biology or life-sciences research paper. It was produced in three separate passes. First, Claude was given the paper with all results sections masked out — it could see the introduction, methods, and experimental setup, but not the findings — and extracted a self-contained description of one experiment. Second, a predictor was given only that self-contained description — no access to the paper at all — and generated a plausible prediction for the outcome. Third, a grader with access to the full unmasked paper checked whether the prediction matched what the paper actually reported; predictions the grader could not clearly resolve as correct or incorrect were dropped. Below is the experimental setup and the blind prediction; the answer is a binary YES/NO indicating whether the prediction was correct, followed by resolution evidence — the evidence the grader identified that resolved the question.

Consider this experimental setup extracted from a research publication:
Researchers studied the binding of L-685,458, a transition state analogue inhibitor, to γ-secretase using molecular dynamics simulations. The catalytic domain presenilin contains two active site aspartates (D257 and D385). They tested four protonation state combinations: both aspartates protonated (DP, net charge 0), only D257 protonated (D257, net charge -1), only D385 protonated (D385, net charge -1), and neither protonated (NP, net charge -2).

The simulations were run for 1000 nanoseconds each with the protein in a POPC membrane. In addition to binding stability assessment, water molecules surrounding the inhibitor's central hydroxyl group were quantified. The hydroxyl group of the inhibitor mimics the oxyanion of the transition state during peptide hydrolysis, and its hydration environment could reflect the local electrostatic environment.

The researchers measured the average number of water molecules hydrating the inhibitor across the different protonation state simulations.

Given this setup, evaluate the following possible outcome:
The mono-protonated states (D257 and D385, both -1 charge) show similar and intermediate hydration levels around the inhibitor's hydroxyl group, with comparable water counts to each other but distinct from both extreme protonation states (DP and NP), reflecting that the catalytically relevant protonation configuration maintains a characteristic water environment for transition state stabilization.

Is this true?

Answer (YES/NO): NO